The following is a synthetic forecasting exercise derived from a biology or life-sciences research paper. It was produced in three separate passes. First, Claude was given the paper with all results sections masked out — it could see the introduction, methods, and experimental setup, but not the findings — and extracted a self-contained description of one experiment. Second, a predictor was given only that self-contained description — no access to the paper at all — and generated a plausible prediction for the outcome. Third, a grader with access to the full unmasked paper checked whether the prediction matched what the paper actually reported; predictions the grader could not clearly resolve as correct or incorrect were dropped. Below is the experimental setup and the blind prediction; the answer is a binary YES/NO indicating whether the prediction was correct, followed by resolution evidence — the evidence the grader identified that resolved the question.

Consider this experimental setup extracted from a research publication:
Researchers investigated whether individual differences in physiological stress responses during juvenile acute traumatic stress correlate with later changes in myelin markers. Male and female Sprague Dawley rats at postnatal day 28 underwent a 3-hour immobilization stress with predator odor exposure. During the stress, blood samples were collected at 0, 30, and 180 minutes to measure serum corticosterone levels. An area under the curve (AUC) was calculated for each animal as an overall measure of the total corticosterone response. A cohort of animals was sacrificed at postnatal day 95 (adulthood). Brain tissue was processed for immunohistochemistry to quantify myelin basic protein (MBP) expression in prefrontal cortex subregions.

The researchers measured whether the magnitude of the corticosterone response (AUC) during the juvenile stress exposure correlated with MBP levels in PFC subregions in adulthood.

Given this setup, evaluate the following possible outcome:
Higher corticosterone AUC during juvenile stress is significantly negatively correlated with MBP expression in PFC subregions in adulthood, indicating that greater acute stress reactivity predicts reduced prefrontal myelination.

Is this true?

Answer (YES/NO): NO